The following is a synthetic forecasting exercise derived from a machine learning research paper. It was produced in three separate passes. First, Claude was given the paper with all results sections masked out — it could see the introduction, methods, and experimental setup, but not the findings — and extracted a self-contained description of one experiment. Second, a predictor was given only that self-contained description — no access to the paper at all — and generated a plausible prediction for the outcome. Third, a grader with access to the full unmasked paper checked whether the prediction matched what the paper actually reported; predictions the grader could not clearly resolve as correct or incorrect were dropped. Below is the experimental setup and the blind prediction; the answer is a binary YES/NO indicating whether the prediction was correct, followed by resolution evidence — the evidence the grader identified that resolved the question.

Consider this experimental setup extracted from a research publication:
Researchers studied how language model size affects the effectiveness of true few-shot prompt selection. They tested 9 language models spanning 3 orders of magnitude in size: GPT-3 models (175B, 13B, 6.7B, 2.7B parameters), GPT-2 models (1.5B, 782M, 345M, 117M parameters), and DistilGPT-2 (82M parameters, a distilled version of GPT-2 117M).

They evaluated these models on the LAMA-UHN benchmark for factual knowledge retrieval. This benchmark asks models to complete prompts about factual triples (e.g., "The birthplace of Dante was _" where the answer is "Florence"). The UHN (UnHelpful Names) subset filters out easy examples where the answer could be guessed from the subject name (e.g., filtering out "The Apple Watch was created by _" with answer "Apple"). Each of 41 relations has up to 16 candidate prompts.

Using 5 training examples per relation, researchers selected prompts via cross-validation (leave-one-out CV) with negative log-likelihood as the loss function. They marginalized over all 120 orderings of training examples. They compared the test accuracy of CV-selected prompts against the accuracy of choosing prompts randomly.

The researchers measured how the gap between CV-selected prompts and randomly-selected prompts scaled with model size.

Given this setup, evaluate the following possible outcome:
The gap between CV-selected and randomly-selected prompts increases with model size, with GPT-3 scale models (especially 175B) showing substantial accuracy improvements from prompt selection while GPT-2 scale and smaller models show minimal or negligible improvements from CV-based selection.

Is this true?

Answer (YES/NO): NO